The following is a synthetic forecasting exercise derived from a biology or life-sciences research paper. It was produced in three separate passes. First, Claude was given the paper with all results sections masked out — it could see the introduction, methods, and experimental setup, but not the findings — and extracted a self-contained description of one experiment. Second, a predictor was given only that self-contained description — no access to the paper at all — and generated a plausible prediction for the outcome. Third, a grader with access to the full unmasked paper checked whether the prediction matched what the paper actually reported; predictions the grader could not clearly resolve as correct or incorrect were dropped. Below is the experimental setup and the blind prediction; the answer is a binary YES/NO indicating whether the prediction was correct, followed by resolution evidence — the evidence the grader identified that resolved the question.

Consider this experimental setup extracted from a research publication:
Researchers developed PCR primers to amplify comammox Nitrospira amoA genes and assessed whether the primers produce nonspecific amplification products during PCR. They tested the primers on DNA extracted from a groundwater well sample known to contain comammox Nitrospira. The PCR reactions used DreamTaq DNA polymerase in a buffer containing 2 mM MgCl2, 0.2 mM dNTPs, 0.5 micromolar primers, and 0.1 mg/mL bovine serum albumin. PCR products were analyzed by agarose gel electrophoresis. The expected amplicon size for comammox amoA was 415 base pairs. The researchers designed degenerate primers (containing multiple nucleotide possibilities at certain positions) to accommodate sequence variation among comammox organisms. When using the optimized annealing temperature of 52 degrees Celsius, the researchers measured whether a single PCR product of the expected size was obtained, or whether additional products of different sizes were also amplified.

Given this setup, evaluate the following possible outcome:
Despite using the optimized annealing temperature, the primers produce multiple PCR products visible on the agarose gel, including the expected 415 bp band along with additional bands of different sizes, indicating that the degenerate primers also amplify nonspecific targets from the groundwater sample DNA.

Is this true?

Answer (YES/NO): NO